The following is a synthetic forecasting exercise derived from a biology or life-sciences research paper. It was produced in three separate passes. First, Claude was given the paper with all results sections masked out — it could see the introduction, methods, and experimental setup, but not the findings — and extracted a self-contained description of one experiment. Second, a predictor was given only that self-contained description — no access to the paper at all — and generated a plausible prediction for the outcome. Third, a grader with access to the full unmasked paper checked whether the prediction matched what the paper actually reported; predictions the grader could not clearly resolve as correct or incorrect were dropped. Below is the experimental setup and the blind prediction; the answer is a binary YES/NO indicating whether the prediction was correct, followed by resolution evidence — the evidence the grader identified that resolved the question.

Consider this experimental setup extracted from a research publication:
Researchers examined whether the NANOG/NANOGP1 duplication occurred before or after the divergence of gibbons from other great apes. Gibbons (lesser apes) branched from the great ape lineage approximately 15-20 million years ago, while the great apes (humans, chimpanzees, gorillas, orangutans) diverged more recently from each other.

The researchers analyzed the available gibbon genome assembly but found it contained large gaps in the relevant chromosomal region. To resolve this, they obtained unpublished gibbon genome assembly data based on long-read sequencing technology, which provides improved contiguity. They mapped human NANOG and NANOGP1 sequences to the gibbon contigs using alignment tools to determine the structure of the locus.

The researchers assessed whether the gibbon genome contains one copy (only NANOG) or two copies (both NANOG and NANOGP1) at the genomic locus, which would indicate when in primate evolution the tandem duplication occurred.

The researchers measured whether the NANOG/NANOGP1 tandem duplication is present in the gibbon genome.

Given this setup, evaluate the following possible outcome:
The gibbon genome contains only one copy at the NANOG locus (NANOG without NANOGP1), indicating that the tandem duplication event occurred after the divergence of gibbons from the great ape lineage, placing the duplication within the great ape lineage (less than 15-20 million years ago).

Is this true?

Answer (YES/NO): NO